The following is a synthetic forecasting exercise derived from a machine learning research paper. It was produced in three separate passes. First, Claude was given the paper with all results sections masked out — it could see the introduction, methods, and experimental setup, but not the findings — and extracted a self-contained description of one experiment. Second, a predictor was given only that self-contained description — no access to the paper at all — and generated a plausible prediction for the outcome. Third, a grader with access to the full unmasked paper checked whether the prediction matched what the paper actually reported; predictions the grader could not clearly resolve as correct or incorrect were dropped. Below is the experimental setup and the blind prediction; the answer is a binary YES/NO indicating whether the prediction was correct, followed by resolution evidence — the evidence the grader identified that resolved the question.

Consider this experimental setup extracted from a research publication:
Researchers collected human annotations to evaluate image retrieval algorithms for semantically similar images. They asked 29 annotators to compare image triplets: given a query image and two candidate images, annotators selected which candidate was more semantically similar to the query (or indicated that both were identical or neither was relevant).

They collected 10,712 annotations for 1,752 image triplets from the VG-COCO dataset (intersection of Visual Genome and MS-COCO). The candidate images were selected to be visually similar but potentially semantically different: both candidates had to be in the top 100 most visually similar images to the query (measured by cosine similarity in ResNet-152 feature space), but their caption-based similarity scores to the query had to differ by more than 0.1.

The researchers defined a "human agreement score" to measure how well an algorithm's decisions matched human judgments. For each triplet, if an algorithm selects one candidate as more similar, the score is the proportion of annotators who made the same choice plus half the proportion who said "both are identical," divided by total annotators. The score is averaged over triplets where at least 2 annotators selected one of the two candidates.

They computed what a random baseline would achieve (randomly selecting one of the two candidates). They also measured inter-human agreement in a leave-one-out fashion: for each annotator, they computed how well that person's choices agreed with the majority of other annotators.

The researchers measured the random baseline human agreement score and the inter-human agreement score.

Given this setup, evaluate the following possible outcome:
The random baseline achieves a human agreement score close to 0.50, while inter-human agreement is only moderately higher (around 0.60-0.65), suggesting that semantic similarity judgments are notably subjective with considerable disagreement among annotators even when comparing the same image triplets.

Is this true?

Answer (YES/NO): NO